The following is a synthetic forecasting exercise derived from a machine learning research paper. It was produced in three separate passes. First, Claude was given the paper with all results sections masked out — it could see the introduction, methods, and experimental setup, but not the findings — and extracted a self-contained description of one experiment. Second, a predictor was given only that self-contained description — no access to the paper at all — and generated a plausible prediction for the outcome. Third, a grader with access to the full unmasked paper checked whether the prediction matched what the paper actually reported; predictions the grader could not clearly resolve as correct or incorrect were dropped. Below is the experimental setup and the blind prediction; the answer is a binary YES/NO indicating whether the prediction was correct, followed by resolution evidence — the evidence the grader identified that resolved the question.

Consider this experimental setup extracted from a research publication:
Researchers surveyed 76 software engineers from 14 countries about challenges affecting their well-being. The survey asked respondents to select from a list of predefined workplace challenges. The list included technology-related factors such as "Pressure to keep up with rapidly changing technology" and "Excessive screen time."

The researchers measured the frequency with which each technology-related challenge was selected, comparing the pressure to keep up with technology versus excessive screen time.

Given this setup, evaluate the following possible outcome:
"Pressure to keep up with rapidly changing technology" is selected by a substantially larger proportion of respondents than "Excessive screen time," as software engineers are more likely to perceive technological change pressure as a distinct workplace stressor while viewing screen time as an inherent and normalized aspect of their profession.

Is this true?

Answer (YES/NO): YES